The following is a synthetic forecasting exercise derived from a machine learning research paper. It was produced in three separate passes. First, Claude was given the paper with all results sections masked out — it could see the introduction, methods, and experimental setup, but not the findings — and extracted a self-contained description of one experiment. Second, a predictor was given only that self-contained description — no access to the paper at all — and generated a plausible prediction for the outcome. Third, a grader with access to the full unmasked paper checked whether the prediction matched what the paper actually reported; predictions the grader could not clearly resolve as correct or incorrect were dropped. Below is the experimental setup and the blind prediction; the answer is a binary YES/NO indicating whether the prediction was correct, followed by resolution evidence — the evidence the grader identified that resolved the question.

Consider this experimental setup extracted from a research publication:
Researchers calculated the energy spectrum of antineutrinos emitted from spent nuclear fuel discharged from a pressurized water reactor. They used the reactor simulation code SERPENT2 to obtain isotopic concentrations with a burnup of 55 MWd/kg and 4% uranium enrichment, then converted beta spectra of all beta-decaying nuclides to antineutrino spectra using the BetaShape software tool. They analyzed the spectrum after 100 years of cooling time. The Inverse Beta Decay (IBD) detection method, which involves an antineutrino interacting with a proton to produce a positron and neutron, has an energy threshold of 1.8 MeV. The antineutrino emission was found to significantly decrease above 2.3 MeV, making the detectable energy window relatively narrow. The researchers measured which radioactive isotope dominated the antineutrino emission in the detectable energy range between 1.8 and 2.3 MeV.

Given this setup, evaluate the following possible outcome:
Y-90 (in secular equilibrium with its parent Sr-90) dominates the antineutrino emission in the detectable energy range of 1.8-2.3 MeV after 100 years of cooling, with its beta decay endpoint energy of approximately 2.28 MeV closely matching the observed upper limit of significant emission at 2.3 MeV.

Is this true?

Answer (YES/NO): YES